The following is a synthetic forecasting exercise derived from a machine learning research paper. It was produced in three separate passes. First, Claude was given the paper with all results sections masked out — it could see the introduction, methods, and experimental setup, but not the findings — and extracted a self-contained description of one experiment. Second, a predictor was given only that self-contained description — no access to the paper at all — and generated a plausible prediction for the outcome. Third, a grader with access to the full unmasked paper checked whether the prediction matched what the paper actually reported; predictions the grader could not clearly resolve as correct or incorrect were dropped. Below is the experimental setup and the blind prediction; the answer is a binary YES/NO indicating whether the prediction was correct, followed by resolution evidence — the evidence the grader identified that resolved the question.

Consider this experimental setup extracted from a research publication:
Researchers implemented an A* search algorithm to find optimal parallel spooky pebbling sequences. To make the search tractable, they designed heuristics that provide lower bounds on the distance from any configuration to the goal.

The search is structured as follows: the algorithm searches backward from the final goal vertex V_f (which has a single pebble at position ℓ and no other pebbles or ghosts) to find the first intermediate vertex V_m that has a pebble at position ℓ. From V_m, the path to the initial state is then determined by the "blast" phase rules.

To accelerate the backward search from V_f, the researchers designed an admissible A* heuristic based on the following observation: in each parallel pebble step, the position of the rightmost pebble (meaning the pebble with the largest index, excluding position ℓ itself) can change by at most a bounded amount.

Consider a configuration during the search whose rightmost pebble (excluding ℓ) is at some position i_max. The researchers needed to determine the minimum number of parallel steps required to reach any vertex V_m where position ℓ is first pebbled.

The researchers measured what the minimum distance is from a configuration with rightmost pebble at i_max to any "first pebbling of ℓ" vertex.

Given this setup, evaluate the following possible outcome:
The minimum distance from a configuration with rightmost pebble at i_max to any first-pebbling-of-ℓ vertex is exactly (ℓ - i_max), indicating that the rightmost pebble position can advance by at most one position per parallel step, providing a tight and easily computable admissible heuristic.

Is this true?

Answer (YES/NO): NO